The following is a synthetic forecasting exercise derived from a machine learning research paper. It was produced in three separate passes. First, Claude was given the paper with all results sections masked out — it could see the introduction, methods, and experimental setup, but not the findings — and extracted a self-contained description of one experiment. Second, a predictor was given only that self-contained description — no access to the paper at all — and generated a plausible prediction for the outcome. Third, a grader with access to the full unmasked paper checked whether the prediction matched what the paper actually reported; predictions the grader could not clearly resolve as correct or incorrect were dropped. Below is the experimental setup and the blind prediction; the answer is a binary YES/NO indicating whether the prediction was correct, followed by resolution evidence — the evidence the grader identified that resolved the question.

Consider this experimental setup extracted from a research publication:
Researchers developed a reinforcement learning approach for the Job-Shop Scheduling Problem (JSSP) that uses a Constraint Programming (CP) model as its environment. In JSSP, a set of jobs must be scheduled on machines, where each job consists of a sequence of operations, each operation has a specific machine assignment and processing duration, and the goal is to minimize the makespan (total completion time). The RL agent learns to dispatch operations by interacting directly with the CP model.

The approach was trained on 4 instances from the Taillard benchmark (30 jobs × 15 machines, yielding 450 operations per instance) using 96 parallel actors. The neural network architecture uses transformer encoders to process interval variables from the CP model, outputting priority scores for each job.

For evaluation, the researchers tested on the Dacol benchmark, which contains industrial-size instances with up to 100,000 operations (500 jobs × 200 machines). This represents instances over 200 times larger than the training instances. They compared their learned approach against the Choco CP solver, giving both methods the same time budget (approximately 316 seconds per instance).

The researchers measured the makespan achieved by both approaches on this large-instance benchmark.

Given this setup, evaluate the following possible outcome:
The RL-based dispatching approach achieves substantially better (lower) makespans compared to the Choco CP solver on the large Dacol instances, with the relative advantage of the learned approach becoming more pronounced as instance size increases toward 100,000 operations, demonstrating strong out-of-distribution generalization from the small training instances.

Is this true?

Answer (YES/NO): YES